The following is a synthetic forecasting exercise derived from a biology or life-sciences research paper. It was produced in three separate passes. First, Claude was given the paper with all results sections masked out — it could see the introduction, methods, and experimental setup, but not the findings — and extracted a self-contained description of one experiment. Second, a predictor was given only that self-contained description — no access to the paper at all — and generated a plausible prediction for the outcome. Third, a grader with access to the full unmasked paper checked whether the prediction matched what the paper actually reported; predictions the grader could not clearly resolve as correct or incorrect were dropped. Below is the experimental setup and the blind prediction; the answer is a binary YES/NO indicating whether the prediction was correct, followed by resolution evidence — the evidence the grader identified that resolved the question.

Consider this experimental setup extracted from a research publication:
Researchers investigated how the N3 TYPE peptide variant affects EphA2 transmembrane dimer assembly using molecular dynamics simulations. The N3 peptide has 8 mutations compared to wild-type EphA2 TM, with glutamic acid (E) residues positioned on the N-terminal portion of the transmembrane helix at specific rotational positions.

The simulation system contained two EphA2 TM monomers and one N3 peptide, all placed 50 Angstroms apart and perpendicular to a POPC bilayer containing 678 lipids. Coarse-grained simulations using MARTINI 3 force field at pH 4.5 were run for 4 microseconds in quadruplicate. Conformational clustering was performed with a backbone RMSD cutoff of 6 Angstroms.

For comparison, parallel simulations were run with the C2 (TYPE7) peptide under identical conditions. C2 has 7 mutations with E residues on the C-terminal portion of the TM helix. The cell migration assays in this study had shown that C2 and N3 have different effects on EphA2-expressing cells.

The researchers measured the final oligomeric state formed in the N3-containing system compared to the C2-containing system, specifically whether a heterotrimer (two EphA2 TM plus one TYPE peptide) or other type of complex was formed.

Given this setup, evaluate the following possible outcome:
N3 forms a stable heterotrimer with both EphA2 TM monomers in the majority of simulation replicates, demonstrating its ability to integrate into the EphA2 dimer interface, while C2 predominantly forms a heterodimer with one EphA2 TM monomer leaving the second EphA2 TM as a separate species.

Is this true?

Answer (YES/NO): NO